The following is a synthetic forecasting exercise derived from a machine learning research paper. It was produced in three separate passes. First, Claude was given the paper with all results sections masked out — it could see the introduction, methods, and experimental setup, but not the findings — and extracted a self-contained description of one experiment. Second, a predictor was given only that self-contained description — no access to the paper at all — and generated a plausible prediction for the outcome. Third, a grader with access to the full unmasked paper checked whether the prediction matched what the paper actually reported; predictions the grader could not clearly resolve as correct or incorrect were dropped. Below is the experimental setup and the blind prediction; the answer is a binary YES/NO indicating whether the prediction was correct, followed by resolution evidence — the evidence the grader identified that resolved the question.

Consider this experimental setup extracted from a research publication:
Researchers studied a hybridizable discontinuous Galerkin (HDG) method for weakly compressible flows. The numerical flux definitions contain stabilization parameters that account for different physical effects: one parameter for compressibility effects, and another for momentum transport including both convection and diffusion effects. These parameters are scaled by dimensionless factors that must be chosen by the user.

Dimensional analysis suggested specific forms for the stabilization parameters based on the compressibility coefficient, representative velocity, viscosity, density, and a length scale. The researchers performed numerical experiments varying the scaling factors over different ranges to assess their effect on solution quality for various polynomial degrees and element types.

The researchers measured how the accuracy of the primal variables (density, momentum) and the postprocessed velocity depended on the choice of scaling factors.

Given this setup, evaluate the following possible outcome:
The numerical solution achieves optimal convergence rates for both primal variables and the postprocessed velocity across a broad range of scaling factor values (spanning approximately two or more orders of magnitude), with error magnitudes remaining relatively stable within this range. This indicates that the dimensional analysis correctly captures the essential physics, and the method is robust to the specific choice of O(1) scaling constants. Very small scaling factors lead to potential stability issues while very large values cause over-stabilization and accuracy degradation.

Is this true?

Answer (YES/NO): NO